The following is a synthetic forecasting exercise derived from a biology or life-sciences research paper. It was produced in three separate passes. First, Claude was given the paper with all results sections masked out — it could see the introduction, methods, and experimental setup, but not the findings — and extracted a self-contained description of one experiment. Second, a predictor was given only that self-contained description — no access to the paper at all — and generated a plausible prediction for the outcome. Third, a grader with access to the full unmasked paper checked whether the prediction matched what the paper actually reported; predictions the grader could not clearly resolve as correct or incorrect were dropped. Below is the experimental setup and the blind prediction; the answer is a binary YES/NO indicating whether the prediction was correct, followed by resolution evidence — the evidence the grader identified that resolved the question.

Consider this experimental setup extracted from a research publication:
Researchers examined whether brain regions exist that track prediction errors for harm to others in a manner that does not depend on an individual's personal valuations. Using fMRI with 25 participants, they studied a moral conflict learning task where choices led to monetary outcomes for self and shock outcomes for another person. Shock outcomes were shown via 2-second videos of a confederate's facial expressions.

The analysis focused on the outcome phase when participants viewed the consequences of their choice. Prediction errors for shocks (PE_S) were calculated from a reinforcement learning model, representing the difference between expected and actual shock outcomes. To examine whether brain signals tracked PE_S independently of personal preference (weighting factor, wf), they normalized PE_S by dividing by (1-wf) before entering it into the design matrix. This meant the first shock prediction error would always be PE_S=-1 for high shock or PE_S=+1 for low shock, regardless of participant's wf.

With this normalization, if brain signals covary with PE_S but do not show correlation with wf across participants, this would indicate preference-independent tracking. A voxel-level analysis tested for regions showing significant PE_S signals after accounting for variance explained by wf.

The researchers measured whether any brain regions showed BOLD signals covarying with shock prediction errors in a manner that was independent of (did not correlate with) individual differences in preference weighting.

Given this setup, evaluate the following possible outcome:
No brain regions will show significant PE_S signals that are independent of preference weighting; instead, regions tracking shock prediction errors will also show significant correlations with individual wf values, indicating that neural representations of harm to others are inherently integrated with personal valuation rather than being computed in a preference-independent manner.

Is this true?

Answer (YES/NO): NO